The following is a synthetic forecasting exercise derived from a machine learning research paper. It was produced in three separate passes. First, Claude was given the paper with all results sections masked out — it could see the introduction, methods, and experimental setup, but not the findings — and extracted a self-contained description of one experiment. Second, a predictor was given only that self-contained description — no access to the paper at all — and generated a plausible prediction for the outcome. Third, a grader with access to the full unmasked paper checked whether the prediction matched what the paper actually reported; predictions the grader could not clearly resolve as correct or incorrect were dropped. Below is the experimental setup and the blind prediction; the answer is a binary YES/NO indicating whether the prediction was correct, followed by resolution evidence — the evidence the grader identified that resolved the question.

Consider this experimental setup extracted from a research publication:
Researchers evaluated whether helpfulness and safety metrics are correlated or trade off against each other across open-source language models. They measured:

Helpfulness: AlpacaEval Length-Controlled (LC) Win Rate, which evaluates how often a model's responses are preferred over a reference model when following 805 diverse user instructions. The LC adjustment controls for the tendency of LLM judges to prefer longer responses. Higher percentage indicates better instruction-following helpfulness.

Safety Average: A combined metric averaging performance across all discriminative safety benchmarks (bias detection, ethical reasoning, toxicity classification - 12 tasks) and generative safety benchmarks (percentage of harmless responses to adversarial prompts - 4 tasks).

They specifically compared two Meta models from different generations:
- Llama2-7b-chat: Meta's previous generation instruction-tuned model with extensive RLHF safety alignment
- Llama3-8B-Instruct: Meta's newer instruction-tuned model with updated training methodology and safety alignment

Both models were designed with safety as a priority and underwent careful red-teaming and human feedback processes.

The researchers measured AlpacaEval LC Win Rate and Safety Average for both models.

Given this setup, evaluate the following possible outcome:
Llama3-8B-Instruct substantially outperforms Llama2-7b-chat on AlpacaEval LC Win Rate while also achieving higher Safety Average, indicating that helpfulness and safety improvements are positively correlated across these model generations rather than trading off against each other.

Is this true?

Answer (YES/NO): YES